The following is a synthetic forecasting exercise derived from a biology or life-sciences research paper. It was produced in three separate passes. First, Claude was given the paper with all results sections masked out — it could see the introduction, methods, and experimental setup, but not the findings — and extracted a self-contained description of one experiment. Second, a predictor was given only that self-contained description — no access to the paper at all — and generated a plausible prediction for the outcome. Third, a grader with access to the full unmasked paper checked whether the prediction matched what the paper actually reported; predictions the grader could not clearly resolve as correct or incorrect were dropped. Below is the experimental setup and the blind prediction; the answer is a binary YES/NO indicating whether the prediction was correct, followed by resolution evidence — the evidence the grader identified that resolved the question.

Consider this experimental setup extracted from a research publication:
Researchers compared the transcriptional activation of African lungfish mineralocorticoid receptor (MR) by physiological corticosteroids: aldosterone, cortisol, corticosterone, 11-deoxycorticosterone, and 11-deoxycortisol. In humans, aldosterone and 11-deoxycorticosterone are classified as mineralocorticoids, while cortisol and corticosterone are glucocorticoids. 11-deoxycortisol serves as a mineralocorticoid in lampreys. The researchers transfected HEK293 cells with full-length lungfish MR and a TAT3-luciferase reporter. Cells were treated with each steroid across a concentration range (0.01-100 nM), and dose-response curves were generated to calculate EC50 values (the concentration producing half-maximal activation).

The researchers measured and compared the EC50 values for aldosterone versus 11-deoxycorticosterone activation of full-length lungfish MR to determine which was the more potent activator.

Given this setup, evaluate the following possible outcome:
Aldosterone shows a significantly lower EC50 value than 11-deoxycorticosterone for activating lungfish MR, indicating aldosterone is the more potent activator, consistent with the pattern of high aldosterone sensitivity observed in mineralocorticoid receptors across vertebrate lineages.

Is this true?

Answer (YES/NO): NO